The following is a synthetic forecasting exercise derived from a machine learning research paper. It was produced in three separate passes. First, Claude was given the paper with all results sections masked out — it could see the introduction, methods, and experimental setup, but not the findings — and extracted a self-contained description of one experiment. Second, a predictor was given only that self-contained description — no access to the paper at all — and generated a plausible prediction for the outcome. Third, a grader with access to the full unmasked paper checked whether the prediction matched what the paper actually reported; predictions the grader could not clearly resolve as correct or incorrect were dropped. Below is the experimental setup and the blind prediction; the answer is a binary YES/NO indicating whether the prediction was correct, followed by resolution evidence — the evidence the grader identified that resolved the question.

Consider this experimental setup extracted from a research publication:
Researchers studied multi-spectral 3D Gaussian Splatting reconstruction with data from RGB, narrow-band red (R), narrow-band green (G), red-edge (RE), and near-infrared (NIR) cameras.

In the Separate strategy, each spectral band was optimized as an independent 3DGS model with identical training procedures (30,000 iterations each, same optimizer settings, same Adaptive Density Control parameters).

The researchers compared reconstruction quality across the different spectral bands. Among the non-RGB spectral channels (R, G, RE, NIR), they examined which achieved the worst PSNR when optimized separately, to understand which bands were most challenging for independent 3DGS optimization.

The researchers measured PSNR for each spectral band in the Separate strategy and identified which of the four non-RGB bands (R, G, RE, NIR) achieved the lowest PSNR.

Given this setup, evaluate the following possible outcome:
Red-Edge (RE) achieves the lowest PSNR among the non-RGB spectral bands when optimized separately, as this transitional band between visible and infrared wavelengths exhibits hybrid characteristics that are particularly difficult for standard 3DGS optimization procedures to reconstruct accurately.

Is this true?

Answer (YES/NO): NO